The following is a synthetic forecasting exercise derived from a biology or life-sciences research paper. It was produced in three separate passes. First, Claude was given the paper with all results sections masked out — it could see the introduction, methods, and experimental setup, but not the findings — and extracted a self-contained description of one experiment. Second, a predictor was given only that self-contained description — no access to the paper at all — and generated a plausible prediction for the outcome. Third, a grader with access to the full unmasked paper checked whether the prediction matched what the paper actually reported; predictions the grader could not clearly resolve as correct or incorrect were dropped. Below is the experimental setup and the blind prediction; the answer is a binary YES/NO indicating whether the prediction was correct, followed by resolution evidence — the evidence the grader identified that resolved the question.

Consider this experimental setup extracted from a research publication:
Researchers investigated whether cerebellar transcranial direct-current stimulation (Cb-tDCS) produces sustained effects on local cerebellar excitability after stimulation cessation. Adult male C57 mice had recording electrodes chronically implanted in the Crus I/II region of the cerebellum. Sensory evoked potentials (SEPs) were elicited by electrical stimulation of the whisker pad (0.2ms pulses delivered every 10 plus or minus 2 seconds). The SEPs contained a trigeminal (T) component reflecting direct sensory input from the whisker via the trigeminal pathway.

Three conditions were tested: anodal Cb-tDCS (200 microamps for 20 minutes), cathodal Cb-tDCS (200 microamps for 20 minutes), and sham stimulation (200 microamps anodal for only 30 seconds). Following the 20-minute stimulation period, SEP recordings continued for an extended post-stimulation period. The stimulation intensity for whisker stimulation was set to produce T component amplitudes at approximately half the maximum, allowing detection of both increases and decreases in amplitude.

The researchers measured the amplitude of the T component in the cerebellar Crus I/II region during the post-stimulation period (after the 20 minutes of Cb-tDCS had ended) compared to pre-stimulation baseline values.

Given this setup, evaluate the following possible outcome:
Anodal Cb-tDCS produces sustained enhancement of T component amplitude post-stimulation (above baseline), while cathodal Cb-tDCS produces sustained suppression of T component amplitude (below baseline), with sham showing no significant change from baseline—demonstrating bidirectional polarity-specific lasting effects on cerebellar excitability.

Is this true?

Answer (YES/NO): NO